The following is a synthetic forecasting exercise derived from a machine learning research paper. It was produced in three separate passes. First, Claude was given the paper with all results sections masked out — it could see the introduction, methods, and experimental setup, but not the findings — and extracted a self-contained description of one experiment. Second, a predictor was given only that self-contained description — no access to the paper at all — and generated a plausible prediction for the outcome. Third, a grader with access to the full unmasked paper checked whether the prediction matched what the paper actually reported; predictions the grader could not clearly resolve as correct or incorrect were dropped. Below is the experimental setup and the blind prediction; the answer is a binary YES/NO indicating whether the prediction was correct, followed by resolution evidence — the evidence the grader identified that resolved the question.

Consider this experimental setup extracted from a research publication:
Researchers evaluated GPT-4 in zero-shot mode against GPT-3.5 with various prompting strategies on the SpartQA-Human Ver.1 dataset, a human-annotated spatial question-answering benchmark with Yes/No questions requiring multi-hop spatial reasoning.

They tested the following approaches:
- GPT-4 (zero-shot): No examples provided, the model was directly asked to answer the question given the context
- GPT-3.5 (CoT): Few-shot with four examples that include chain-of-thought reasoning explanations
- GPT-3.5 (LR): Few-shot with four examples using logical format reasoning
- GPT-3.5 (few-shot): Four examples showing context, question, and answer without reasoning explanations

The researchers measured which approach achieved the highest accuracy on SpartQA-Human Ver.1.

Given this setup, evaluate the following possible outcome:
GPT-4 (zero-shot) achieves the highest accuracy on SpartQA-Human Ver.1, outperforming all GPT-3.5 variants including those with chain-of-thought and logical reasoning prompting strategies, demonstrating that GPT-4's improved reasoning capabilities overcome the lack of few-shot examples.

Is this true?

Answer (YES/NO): YES